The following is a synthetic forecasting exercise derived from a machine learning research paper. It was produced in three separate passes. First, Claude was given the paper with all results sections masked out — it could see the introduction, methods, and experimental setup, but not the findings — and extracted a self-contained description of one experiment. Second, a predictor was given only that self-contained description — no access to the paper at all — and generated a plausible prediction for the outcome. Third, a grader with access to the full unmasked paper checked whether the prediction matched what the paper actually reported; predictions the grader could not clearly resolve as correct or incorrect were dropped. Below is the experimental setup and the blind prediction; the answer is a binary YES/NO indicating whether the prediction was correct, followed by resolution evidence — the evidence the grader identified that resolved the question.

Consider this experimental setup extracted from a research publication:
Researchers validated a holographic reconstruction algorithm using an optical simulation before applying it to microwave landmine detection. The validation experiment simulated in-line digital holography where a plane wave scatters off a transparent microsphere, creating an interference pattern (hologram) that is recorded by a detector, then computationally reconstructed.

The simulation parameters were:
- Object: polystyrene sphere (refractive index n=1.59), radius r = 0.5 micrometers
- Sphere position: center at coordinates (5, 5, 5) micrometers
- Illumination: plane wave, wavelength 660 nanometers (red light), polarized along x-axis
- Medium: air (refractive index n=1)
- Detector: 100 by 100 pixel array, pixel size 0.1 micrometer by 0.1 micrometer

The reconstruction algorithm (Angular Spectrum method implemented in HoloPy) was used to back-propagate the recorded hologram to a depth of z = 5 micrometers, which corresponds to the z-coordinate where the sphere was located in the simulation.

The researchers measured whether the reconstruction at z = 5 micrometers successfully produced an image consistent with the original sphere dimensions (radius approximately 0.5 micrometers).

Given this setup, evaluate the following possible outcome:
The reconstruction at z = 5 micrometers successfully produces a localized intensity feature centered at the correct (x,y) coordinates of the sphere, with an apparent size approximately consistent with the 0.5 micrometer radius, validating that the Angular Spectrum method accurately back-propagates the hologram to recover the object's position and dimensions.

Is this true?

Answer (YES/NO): YES